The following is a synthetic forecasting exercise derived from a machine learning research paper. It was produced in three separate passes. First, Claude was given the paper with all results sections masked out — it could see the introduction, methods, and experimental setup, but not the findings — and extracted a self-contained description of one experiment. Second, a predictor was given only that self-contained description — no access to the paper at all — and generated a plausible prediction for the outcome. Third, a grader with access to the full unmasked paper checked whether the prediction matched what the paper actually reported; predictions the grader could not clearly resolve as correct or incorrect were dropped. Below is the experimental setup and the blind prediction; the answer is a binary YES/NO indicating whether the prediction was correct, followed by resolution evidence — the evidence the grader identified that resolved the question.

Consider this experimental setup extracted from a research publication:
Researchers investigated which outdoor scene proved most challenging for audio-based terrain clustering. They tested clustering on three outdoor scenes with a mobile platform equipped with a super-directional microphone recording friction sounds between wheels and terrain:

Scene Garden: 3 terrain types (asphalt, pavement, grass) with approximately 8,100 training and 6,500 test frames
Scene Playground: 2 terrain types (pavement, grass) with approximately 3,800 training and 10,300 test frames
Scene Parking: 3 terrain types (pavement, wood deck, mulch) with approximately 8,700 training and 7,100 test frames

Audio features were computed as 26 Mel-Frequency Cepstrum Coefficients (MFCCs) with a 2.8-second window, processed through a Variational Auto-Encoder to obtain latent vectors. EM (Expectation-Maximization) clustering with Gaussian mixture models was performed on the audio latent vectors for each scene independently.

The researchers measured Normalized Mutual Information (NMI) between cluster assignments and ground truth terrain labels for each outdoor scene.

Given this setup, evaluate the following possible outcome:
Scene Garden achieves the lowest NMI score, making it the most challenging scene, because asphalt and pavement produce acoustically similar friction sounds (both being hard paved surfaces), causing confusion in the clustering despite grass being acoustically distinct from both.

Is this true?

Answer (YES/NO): NO